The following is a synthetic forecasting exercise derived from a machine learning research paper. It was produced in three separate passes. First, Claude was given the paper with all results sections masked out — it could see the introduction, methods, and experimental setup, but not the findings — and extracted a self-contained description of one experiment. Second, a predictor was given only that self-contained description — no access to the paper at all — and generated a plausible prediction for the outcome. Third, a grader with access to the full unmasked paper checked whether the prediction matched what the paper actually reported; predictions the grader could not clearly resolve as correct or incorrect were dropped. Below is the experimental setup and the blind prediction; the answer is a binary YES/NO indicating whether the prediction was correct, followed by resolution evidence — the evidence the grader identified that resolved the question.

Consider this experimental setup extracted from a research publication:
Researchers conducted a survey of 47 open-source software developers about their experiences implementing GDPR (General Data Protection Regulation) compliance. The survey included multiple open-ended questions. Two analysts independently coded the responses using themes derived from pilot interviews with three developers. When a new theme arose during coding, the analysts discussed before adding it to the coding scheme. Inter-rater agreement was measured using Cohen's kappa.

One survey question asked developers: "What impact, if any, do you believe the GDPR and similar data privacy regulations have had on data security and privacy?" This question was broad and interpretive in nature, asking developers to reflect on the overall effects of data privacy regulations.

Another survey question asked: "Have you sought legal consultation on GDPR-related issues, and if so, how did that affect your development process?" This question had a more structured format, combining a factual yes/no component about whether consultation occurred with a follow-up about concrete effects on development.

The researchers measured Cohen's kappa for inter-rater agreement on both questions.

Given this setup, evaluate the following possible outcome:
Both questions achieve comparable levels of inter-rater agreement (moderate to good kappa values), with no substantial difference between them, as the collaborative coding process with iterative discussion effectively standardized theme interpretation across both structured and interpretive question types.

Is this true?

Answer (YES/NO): NO